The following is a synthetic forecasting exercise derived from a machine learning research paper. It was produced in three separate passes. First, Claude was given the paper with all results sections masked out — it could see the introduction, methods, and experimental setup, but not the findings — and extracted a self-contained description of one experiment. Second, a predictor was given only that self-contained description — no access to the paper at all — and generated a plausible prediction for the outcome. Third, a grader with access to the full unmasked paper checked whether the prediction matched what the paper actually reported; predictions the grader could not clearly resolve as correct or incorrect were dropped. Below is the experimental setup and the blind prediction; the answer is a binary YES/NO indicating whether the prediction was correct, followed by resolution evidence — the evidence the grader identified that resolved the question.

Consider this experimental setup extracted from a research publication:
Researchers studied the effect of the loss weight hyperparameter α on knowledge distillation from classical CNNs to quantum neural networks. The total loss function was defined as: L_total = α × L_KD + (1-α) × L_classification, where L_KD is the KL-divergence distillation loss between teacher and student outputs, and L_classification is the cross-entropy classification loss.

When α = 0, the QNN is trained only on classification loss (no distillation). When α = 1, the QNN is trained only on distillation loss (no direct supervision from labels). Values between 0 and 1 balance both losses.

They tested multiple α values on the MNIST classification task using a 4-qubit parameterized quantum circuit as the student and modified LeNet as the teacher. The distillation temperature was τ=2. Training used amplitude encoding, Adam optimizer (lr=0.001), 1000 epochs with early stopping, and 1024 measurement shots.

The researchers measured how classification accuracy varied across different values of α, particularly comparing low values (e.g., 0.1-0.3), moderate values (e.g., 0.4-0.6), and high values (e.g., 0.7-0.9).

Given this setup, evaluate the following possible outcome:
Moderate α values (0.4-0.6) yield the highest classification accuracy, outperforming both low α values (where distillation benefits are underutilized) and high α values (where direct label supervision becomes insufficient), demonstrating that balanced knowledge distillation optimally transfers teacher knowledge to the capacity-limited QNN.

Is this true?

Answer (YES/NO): NO